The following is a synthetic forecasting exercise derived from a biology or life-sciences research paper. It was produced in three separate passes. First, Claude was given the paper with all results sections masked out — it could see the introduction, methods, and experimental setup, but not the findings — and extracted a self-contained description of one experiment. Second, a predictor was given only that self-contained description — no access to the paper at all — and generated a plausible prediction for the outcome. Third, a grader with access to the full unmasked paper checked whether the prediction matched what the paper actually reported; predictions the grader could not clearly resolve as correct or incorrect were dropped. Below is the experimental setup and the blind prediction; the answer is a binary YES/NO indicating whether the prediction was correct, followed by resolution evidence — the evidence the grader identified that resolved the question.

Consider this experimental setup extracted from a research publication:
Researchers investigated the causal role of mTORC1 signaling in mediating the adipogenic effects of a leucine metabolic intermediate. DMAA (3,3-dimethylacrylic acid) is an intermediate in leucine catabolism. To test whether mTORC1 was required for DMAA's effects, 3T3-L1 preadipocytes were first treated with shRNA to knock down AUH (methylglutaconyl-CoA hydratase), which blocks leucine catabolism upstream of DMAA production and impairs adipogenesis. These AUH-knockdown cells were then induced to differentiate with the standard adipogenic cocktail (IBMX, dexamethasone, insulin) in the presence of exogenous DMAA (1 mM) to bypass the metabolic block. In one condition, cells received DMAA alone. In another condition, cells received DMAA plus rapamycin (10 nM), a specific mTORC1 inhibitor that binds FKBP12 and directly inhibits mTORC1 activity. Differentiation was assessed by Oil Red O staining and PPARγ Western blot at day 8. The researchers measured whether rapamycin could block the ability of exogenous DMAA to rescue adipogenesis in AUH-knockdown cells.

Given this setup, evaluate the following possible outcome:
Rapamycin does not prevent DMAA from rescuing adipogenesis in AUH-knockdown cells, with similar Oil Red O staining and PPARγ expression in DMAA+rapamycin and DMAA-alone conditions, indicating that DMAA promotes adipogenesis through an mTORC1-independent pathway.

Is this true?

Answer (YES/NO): NO